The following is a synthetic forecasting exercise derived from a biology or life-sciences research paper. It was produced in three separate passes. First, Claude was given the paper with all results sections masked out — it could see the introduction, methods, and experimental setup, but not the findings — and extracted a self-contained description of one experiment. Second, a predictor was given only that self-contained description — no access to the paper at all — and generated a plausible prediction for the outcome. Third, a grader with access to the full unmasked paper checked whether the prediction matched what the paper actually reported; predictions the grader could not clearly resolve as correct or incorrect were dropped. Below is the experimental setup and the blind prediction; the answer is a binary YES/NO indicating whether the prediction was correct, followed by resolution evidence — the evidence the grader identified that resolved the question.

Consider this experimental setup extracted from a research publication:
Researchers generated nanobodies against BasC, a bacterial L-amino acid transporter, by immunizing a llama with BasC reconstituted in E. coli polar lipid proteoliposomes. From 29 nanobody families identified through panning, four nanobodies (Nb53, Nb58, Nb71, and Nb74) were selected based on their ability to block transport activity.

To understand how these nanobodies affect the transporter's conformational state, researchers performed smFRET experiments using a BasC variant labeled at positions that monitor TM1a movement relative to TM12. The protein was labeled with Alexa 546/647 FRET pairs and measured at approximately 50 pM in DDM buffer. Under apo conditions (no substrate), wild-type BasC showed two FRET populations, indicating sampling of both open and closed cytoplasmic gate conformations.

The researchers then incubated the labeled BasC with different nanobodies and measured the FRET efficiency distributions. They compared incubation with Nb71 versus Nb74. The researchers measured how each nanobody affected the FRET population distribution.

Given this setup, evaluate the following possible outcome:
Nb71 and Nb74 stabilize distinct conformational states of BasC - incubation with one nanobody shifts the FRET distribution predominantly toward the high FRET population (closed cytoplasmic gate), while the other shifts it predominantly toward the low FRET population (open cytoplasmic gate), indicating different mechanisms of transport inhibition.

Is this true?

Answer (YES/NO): NO